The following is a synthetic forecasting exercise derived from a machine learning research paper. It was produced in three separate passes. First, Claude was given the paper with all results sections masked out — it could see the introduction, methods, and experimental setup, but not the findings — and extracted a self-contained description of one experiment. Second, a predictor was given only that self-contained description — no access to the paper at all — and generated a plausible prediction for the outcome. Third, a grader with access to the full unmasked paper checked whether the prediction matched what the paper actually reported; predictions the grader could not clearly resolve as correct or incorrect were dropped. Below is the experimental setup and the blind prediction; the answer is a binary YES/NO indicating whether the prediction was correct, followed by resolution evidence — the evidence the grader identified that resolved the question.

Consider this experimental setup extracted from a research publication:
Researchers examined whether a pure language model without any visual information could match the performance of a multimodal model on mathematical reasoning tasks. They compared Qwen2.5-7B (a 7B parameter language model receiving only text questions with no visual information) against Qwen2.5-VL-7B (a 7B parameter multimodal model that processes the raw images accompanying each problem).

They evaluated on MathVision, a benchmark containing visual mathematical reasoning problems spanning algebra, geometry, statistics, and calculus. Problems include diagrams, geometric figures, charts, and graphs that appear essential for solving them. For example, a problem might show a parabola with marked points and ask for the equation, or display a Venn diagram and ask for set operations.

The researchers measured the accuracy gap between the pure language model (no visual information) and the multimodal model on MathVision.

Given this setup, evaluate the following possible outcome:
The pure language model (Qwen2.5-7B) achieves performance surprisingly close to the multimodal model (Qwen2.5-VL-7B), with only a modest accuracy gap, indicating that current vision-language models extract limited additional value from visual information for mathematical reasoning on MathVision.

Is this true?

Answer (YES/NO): YES